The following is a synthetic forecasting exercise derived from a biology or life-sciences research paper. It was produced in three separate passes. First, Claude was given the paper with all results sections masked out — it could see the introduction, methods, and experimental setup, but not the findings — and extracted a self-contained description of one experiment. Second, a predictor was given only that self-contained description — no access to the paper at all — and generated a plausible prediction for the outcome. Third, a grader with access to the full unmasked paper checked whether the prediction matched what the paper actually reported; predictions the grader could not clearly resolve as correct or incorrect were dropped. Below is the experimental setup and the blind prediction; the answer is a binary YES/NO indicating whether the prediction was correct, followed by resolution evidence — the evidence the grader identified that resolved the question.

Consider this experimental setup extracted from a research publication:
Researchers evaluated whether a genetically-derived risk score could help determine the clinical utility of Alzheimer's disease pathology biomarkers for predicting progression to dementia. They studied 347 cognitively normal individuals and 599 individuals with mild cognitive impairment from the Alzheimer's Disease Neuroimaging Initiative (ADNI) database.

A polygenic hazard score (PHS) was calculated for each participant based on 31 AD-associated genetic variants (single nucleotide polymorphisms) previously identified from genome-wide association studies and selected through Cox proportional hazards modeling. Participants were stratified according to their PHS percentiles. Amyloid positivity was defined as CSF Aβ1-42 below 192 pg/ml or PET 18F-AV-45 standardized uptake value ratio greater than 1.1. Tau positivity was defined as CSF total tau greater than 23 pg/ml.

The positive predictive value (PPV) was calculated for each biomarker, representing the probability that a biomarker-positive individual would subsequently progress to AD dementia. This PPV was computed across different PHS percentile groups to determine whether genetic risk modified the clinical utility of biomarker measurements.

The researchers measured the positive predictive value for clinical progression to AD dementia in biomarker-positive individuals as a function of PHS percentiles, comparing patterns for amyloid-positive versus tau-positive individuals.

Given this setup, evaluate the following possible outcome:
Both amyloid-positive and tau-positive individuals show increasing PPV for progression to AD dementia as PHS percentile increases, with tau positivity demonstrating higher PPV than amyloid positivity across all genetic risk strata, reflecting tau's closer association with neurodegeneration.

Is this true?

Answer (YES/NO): NO